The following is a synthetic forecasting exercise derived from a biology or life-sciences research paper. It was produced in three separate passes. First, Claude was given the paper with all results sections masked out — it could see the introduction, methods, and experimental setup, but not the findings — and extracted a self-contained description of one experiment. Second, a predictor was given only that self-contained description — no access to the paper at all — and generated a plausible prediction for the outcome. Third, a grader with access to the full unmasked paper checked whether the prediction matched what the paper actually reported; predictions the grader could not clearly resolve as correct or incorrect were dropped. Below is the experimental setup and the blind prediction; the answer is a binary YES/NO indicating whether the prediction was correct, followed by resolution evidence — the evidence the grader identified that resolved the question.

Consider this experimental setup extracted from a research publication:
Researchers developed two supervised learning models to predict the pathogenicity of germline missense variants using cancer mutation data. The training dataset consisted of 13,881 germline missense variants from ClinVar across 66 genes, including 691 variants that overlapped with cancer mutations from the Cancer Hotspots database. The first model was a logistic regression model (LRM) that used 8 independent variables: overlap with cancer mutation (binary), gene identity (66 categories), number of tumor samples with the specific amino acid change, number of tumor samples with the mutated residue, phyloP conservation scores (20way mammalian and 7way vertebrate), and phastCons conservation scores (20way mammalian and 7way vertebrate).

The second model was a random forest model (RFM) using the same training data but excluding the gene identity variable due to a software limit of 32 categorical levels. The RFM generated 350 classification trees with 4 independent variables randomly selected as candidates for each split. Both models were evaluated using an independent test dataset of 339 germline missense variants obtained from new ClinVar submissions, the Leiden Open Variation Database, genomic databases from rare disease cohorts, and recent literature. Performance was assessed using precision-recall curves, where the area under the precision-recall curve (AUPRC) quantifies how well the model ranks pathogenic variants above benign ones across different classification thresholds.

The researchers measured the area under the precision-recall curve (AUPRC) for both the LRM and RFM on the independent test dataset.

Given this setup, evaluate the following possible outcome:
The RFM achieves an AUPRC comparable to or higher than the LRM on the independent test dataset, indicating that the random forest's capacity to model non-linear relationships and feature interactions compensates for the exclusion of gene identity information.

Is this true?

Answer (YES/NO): YES